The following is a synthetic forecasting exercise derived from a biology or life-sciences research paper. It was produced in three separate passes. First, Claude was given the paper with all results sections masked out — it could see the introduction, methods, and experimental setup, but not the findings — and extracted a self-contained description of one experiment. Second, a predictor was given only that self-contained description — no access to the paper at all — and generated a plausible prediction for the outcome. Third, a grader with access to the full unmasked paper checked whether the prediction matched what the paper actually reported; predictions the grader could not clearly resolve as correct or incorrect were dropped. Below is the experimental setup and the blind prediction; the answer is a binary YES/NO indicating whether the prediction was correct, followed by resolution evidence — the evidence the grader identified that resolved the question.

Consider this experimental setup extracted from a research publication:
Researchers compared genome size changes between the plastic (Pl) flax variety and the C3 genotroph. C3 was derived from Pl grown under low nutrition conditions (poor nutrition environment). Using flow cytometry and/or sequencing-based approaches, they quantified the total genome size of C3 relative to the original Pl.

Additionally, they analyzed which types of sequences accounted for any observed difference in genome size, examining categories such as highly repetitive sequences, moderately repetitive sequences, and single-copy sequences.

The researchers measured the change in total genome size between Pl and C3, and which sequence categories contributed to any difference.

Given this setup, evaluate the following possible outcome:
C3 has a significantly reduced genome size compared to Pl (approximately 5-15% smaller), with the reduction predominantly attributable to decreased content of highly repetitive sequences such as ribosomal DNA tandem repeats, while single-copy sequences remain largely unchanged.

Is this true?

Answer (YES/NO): YES